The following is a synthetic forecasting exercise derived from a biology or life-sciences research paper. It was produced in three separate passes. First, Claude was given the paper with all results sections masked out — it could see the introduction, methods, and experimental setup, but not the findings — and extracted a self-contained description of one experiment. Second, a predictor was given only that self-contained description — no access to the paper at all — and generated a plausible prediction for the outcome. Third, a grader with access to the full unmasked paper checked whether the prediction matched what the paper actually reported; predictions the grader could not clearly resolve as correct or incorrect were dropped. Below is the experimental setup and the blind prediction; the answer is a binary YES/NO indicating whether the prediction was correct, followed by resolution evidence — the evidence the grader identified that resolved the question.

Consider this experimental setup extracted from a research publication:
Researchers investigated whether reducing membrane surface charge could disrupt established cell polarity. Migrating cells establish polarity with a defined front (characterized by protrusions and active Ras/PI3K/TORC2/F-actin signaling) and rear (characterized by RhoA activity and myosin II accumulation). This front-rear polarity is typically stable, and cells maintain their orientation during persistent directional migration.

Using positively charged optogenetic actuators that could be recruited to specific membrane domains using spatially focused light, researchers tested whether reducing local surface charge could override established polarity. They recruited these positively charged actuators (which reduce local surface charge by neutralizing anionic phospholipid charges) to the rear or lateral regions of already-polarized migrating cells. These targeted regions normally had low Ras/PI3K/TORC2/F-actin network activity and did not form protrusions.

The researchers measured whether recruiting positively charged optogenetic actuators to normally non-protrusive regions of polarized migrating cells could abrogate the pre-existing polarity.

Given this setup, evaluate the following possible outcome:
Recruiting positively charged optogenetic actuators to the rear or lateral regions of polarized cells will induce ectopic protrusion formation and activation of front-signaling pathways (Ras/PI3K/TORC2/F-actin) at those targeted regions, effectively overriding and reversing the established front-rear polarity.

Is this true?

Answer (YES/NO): YES